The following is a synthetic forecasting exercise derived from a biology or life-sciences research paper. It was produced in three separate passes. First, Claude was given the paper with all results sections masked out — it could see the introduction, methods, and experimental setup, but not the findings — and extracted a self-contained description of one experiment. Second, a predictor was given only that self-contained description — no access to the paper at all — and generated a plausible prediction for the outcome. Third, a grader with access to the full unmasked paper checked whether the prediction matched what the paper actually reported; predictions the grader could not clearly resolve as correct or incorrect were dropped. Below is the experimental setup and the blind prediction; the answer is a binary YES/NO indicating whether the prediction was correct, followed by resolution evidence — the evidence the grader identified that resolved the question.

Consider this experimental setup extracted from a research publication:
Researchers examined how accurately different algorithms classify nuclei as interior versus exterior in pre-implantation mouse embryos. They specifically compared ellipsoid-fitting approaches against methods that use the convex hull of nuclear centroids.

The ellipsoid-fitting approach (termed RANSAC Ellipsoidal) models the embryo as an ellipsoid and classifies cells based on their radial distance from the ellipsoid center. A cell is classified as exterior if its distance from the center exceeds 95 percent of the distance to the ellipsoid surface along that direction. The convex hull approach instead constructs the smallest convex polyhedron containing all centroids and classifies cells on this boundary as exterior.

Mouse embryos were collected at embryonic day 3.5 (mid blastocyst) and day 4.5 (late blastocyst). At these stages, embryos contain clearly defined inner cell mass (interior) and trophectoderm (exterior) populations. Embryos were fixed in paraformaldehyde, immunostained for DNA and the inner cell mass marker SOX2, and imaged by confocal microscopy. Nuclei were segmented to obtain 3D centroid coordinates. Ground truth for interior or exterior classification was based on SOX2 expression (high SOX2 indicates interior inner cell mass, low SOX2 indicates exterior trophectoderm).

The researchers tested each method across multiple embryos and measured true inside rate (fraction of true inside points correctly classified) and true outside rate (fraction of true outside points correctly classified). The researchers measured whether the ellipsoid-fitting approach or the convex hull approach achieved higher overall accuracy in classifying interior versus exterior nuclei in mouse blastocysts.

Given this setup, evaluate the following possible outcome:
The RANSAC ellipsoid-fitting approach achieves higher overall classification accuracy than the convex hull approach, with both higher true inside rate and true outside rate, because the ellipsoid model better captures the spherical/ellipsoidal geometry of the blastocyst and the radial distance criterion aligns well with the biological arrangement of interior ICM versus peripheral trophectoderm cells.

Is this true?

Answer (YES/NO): NO